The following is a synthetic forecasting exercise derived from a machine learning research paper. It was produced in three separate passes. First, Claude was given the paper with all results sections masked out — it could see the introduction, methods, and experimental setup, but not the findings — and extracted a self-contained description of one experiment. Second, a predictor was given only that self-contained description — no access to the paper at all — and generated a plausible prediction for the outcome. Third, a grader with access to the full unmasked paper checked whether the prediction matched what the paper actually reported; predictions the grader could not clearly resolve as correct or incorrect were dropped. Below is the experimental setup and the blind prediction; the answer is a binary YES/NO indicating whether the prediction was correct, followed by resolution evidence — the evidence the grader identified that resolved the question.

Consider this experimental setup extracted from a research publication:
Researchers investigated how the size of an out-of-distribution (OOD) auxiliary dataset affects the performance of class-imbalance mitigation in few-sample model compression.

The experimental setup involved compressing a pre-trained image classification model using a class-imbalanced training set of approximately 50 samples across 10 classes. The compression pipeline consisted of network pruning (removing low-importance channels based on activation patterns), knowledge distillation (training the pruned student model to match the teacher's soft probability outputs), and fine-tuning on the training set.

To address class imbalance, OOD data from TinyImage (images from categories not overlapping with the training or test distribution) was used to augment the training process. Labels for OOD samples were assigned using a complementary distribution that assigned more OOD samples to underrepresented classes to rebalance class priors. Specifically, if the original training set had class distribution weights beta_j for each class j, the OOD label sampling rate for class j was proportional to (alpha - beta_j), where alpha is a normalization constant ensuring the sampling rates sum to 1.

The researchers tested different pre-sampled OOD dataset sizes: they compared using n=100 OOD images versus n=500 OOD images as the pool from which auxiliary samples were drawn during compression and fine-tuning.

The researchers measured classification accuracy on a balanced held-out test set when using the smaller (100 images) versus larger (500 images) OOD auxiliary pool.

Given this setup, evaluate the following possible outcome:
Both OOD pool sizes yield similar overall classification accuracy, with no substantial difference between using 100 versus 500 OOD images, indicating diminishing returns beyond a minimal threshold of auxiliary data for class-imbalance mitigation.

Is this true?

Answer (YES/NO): YES